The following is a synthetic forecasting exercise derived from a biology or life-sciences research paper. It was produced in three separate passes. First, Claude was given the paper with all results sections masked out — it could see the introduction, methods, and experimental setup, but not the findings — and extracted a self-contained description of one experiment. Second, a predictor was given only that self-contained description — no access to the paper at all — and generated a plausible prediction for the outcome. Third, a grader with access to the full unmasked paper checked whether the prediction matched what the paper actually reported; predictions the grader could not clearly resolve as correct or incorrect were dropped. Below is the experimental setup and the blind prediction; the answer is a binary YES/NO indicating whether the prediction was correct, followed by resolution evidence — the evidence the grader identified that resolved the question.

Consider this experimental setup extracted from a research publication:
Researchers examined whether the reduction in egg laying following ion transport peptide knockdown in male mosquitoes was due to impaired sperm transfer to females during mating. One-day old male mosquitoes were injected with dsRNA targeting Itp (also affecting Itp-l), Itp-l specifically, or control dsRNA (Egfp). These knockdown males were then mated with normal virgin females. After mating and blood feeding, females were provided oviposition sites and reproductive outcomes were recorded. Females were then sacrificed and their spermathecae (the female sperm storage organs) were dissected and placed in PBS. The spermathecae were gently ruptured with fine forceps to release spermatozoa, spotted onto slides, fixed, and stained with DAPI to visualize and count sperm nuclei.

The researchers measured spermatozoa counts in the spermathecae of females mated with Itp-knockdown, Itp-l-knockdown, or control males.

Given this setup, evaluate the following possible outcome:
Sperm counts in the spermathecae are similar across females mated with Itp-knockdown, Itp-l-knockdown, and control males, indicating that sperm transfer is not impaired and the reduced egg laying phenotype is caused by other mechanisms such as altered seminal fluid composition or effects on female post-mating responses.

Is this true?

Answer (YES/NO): NO